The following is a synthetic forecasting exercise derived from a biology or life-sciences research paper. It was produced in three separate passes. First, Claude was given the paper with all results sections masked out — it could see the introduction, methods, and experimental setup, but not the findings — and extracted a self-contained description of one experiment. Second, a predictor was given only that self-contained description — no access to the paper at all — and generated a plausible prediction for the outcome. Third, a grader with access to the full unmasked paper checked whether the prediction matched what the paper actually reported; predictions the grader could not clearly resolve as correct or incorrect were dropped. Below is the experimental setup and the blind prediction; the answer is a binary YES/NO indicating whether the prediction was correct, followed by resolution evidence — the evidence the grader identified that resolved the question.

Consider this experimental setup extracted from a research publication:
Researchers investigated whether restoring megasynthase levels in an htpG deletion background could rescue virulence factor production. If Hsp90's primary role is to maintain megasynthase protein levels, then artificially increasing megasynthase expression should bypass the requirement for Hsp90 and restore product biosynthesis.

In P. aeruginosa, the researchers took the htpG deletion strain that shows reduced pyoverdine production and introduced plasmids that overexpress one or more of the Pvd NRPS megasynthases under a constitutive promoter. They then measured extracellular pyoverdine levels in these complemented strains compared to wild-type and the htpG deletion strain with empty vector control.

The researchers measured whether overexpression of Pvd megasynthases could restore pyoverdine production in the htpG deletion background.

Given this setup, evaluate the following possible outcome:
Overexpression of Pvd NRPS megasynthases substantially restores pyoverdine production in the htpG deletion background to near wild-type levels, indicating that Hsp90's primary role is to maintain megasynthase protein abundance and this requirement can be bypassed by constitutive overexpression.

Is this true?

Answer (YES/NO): NO